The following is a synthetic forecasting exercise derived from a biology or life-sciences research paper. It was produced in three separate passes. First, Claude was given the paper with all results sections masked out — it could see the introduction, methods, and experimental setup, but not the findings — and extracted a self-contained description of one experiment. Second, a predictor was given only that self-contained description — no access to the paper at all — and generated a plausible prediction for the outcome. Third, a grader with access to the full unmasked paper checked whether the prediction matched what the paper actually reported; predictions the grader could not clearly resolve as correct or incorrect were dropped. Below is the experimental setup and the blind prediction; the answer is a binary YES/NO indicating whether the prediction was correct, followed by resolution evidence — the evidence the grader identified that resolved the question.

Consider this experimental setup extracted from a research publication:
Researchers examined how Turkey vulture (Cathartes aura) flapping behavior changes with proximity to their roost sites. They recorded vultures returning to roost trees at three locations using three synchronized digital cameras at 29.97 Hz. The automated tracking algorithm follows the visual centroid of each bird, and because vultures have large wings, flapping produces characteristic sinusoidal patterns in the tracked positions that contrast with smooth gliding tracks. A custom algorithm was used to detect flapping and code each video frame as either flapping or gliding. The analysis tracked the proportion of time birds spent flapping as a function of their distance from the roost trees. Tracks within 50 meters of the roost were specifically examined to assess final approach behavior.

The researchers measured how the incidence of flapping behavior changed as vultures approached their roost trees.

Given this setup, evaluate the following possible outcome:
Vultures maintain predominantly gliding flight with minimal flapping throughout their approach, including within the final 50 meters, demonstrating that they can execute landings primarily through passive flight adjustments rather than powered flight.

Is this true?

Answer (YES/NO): NO